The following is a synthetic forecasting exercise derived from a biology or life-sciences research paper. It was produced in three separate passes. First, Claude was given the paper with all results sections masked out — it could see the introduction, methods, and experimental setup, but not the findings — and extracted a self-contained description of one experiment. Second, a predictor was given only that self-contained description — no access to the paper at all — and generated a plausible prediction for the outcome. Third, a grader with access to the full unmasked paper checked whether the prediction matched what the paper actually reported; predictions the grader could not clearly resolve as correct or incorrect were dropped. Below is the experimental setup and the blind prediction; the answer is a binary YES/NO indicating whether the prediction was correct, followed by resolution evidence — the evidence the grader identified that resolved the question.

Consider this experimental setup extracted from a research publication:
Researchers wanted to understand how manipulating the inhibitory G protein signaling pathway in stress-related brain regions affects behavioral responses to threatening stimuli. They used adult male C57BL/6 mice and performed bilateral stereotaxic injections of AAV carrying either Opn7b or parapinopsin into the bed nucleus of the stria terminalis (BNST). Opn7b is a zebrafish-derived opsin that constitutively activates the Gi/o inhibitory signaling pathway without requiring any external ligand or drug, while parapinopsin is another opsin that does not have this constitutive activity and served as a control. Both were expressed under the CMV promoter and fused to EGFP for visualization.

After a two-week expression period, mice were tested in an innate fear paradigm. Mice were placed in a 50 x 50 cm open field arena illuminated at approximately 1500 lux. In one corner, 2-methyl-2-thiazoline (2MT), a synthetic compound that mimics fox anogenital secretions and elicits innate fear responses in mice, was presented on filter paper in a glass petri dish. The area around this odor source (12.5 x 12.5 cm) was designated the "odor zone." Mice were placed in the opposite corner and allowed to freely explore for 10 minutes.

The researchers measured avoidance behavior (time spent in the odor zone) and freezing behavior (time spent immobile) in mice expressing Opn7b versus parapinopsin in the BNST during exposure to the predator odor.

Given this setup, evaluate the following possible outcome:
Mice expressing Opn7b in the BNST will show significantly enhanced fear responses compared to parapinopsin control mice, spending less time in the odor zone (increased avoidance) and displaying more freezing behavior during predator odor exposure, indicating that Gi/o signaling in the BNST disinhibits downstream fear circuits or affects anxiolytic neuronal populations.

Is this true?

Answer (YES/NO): NO